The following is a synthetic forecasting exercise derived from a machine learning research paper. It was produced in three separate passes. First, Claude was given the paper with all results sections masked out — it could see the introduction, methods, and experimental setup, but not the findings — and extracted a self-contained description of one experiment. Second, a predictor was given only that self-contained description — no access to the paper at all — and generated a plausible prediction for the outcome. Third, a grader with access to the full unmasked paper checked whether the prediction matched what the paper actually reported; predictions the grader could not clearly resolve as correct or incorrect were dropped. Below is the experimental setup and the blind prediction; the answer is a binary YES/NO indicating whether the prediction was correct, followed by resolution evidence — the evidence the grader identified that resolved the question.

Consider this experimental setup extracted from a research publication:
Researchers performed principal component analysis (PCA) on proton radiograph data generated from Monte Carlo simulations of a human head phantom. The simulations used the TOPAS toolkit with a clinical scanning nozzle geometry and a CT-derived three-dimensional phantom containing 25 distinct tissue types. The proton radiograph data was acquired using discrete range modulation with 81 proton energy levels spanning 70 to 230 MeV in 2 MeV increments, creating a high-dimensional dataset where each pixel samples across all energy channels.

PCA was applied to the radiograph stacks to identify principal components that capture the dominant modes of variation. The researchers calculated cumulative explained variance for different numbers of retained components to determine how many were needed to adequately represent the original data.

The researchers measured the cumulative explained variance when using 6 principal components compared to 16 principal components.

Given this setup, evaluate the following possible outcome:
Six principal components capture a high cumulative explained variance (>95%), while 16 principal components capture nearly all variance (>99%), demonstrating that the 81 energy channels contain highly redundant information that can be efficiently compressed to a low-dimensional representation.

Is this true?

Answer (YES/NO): YES